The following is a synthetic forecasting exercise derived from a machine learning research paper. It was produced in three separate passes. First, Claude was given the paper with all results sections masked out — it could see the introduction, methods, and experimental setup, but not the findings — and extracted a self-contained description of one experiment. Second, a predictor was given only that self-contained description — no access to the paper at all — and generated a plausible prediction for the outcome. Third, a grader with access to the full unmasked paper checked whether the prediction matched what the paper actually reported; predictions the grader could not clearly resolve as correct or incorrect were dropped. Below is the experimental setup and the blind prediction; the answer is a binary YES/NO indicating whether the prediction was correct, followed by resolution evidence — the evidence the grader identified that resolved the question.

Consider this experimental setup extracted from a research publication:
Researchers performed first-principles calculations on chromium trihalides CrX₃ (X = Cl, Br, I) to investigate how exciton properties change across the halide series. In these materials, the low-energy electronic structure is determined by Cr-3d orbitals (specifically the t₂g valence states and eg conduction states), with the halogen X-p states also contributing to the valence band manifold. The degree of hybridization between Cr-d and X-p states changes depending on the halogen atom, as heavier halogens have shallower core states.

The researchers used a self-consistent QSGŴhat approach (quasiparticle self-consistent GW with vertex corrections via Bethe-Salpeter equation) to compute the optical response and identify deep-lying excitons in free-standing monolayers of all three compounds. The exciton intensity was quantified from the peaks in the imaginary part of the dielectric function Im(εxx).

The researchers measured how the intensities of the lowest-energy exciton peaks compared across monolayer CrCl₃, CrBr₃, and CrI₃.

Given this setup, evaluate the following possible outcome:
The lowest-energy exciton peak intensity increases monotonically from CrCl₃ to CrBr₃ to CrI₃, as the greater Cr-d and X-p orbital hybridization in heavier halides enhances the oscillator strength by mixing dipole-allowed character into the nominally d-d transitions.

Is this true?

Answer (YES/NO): YES